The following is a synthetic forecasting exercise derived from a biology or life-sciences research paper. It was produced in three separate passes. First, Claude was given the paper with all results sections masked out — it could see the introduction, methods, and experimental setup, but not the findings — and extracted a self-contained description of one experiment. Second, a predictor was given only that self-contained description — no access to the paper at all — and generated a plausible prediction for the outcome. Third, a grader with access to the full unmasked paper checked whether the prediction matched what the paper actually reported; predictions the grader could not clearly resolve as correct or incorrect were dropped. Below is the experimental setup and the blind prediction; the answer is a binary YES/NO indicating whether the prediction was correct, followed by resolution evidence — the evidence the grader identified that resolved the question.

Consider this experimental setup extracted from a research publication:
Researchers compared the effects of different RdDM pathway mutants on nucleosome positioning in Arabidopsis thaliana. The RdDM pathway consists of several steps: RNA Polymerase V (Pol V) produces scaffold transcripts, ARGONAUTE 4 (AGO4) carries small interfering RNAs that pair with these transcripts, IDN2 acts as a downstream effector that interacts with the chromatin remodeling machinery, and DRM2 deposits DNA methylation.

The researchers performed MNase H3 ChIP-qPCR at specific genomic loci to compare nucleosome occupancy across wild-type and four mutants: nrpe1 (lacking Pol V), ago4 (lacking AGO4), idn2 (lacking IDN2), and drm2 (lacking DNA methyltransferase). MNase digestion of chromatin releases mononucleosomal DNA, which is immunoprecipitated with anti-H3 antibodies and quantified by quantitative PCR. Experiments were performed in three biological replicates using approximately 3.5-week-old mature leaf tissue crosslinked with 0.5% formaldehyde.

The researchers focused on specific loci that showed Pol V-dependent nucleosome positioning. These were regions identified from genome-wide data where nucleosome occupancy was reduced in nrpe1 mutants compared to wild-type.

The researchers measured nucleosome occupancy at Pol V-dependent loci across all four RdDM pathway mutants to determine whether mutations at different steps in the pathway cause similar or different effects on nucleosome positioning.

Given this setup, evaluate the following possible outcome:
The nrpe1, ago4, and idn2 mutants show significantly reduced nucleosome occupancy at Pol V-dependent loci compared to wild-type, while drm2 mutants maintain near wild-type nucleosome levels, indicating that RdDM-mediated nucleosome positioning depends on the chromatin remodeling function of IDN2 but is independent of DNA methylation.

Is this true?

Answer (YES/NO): NO